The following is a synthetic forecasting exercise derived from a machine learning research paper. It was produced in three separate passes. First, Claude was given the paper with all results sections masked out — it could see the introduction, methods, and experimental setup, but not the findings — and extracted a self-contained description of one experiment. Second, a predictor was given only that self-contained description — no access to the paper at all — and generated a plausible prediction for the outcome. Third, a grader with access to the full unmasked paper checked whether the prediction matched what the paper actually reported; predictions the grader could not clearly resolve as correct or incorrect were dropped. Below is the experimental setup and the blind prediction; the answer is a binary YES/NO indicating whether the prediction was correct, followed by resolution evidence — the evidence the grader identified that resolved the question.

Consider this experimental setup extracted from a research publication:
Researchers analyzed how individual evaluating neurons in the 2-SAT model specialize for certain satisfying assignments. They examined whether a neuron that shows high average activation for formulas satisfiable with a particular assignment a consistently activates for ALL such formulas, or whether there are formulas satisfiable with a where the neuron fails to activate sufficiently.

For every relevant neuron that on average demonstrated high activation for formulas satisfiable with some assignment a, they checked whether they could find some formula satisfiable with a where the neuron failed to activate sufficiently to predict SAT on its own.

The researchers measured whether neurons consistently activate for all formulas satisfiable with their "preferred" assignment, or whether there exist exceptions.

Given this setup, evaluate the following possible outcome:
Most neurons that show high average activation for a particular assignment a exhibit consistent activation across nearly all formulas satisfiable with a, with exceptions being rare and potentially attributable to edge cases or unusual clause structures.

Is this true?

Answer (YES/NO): NO